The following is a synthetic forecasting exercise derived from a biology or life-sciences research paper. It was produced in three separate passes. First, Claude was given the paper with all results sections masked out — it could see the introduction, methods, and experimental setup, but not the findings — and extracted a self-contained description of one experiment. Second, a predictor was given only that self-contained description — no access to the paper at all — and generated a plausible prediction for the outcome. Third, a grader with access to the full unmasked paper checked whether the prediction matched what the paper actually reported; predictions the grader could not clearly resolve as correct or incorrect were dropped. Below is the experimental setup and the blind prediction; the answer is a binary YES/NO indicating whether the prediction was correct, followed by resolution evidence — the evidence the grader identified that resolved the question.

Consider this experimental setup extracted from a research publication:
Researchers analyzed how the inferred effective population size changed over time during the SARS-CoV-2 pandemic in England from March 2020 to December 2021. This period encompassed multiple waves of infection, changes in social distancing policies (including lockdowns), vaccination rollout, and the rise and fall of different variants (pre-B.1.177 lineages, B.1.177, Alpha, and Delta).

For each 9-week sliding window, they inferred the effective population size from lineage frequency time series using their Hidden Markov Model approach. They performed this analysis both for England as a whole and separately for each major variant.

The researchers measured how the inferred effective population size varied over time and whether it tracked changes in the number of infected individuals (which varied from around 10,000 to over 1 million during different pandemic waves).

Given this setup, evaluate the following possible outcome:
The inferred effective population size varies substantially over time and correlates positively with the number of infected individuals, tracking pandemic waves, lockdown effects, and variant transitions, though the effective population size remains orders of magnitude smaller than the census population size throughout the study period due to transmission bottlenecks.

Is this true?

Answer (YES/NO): NO